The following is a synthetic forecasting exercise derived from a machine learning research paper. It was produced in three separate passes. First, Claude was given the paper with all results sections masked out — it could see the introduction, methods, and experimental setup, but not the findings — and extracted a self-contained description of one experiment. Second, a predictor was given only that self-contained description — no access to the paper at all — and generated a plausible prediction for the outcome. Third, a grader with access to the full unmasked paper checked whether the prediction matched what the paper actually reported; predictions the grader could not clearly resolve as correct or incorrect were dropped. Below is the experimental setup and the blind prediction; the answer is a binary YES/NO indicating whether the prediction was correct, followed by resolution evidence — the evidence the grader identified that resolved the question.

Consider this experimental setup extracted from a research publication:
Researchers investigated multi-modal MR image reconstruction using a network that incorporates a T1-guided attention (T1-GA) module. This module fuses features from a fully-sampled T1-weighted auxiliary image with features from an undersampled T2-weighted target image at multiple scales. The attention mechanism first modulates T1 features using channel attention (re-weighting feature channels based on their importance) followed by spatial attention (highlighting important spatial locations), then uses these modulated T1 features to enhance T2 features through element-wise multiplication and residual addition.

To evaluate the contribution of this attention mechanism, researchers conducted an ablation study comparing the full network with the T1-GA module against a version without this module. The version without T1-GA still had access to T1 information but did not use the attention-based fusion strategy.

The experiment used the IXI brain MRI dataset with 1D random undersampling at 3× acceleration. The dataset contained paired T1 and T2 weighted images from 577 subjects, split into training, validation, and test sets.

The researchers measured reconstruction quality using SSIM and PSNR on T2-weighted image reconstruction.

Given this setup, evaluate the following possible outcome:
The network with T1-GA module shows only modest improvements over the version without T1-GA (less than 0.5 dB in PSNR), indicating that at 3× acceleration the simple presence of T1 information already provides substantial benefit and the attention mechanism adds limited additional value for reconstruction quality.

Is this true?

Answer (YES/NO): YES